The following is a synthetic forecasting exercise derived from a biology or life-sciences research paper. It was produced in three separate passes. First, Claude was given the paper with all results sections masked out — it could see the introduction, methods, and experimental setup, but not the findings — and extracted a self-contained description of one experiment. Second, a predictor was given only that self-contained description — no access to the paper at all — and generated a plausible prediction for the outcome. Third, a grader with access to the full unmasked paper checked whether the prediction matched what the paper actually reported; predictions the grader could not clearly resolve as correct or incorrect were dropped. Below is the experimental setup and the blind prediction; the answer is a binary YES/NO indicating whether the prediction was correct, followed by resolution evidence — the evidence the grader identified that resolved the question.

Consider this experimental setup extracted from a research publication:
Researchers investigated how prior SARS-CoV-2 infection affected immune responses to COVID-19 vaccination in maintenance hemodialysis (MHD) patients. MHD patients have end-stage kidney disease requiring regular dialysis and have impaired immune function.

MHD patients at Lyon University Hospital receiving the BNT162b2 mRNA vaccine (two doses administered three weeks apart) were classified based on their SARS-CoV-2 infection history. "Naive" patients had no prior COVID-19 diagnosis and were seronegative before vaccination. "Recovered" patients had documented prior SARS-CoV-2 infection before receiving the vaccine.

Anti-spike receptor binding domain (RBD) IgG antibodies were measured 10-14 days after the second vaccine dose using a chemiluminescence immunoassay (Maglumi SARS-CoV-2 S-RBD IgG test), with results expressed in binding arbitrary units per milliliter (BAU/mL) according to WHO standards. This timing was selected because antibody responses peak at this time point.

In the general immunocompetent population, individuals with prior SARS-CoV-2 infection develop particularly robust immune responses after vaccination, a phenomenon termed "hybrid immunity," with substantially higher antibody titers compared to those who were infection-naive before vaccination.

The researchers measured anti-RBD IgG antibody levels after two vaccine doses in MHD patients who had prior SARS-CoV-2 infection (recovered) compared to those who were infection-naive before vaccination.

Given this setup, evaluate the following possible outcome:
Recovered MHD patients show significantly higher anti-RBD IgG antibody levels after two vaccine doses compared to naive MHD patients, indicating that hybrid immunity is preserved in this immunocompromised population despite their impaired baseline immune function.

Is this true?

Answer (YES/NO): YES